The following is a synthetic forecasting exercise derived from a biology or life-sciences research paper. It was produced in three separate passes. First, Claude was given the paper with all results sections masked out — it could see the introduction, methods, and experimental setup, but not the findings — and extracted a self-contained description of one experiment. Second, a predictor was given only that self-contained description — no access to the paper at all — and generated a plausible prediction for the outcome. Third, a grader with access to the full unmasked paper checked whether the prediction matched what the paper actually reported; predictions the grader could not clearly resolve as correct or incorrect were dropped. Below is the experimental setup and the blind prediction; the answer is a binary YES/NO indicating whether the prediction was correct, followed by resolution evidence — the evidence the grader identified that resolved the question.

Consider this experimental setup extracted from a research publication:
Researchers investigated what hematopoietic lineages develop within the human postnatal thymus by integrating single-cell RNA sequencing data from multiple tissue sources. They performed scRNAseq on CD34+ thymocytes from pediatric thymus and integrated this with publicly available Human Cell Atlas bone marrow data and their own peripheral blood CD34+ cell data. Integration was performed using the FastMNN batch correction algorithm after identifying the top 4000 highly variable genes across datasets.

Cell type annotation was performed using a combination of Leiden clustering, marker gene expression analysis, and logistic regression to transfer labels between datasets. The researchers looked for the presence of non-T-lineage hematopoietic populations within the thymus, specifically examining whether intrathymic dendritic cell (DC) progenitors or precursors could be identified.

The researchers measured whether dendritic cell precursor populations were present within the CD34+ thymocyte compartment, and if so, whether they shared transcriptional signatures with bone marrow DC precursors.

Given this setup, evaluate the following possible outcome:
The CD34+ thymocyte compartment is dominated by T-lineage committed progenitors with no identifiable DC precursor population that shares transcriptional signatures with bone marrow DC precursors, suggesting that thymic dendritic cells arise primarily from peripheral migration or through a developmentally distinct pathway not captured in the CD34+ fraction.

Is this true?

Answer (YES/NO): NO